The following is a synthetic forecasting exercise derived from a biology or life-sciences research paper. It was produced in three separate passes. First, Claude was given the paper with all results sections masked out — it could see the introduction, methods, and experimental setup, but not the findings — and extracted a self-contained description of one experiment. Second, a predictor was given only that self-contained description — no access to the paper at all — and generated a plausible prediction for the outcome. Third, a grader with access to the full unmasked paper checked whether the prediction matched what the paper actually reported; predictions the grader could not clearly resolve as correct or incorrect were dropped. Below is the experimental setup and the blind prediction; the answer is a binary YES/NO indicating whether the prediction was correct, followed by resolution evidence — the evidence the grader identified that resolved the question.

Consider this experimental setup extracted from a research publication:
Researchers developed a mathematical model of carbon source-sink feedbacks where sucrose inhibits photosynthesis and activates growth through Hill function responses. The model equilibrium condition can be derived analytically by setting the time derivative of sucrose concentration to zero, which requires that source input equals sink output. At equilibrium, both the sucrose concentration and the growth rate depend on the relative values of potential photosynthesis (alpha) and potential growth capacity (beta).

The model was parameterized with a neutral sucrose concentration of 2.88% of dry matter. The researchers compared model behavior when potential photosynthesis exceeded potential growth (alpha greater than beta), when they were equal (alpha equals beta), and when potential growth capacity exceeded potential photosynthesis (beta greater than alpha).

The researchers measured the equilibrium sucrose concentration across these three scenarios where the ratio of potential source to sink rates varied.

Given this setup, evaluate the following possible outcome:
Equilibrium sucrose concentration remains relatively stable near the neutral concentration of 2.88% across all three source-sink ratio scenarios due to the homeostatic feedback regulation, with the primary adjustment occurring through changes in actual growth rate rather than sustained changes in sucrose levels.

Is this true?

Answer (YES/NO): NO